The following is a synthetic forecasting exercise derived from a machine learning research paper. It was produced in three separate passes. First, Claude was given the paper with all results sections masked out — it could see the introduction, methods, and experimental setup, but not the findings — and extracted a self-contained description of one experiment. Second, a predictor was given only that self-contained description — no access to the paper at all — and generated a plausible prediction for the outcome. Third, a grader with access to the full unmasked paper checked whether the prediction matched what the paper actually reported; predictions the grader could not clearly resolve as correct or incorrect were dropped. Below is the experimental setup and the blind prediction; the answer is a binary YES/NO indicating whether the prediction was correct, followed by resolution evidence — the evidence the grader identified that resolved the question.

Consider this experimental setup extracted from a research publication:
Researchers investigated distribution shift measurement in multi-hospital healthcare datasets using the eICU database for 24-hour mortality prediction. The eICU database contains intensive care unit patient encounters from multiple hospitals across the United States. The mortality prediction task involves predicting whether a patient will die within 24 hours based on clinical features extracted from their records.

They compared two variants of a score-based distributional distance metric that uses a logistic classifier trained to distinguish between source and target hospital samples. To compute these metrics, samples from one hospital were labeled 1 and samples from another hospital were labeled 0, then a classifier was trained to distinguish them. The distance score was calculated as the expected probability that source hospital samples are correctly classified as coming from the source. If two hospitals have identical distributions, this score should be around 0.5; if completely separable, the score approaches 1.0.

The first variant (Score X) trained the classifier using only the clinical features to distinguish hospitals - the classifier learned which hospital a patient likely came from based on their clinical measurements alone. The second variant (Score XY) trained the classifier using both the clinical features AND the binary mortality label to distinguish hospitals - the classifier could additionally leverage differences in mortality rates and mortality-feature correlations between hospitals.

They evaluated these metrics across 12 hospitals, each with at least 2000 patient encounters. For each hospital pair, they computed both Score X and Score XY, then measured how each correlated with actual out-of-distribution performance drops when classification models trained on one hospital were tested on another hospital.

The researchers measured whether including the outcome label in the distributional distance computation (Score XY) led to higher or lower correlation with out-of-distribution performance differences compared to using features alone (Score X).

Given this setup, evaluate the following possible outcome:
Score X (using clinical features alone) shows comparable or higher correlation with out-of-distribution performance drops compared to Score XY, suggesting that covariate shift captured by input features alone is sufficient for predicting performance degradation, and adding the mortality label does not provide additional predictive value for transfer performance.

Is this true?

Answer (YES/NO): YES